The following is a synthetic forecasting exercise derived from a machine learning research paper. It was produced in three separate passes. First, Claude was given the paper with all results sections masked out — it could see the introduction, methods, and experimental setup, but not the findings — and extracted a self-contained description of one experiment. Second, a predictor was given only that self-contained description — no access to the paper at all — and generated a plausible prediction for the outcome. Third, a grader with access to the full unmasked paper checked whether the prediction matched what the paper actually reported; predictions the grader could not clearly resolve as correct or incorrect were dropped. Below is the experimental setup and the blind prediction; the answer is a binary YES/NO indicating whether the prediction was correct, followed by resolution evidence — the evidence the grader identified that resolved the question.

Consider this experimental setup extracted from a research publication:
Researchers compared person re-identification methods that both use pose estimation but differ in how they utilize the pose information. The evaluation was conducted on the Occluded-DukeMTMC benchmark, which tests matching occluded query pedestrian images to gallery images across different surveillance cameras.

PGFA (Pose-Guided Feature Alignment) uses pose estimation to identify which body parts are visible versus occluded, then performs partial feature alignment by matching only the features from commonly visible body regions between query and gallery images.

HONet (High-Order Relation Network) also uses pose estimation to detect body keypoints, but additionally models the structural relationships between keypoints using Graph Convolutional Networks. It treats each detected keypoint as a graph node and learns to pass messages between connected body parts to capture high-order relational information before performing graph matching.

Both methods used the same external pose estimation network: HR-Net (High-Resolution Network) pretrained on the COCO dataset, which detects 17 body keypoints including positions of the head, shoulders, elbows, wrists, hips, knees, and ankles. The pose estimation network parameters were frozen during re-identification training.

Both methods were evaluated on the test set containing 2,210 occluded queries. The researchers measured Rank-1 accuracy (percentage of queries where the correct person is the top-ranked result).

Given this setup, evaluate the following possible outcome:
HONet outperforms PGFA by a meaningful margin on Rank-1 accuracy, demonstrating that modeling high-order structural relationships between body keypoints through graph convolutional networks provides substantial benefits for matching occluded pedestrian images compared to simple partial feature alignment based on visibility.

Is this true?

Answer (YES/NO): YES